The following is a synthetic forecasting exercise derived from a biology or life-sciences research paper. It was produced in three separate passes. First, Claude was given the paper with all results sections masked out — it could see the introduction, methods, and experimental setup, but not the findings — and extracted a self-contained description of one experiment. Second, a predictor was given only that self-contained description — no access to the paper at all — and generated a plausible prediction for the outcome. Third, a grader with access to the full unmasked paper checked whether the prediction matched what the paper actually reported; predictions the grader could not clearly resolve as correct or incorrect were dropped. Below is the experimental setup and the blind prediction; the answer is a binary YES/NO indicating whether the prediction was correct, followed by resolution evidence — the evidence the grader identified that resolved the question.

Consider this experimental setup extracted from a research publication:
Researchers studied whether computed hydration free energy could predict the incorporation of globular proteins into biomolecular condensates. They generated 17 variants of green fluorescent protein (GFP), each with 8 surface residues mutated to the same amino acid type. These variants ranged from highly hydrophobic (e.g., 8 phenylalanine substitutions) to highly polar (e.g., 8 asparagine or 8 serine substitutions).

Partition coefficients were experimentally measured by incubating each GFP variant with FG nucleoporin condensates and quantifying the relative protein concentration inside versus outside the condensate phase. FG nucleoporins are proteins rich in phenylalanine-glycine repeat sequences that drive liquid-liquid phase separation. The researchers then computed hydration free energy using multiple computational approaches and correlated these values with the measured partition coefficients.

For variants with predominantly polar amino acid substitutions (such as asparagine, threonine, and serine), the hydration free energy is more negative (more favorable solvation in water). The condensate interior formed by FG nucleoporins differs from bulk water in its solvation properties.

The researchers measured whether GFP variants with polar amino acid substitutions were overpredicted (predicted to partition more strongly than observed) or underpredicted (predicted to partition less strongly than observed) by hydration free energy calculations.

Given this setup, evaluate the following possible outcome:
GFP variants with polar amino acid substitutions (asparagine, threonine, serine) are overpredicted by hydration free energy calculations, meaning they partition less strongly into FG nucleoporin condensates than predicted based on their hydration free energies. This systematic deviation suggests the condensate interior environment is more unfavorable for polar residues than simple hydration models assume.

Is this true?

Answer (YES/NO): YES